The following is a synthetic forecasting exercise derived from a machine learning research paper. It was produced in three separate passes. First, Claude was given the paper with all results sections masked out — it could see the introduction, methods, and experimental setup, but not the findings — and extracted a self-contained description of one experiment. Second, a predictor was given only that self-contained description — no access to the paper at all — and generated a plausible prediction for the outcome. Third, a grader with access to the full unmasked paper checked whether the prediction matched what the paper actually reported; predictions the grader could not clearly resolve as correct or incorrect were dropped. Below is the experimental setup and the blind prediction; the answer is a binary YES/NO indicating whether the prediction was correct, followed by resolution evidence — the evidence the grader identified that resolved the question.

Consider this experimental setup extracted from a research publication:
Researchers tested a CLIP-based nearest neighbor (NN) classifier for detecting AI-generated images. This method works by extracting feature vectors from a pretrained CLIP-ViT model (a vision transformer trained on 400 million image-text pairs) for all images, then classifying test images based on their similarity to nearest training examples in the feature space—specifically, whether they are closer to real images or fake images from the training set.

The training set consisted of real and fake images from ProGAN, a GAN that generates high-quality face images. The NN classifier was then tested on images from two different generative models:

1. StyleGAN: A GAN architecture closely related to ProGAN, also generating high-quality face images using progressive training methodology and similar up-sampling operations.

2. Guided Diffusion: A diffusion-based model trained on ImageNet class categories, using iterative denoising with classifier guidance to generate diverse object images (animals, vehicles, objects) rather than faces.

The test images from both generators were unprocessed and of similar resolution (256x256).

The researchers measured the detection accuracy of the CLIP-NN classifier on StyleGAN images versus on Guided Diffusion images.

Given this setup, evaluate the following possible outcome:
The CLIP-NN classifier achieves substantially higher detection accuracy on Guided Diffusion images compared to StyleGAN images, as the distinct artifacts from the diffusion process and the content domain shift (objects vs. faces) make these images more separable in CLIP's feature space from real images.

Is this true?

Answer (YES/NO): NO